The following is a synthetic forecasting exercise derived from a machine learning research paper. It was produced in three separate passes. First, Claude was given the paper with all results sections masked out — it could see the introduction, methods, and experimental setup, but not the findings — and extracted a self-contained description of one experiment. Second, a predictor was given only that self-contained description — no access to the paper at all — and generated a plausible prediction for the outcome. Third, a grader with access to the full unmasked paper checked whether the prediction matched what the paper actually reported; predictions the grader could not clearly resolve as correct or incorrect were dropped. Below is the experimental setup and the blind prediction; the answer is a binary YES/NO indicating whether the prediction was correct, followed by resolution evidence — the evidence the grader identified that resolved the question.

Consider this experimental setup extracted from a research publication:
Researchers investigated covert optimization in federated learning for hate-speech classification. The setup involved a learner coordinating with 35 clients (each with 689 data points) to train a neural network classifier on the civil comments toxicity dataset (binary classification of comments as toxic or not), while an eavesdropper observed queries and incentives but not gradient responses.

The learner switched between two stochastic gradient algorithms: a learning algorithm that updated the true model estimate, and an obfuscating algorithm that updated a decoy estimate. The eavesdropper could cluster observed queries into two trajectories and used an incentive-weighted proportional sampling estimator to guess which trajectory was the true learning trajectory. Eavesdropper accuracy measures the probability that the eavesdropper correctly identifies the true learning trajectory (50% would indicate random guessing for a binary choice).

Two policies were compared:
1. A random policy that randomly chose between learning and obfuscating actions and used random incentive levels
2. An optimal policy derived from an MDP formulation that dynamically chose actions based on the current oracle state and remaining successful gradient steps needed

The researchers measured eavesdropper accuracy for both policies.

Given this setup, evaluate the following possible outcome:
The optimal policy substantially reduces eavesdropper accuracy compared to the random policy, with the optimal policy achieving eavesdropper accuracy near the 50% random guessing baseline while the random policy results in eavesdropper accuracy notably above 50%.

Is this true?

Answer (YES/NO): NO